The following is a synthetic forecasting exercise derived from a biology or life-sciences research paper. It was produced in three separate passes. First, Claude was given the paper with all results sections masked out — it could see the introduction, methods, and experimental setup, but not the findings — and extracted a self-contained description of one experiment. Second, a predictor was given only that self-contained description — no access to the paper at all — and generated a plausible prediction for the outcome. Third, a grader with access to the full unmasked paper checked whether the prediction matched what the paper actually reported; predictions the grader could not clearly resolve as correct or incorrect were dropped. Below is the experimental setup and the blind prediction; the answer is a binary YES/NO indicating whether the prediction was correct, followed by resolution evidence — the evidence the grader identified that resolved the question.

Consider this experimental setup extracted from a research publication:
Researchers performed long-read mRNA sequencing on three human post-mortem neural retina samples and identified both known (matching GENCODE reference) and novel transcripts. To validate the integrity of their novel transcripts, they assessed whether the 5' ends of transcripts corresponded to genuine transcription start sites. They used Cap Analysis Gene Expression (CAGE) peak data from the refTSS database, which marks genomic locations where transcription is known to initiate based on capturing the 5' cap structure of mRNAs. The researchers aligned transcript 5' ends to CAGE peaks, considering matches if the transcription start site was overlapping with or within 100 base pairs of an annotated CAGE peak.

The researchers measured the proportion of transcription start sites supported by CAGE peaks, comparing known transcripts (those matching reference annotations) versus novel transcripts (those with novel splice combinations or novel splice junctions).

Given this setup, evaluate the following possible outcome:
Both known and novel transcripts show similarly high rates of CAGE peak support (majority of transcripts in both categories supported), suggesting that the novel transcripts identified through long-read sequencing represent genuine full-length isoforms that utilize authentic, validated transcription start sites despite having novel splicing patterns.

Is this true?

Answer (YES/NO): NO